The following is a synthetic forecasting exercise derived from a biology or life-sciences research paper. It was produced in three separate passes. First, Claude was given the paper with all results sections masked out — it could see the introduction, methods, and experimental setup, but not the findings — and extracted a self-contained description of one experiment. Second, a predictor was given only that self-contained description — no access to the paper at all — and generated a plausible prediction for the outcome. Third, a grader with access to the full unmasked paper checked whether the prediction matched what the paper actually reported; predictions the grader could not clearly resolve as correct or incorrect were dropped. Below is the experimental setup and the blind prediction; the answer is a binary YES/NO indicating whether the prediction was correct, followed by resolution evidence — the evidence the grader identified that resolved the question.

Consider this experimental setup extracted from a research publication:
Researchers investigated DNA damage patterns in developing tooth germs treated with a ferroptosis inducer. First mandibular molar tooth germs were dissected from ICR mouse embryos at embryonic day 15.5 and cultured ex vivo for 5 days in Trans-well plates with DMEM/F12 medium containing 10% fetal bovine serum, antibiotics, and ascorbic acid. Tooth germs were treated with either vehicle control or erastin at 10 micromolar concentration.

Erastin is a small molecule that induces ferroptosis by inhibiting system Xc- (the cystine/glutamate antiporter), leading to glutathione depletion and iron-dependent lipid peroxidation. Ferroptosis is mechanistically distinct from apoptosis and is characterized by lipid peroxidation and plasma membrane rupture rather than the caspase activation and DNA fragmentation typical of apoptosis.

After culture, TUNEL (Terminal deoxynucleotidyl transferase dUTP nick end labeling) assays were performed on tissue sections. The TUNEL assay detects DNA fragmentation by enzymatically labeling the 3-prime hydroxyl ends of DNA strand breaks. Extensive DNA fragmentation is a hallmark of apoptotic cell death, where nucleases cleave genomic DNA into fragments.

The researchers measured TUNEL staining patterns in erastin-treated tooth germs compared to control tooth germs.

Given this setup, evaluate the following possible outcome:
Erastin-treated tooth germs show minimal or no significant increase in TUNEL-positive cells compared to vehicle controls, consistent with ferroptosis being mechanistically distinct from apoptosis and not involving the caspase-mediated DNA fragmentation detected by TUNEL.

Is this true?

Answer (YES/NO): YES